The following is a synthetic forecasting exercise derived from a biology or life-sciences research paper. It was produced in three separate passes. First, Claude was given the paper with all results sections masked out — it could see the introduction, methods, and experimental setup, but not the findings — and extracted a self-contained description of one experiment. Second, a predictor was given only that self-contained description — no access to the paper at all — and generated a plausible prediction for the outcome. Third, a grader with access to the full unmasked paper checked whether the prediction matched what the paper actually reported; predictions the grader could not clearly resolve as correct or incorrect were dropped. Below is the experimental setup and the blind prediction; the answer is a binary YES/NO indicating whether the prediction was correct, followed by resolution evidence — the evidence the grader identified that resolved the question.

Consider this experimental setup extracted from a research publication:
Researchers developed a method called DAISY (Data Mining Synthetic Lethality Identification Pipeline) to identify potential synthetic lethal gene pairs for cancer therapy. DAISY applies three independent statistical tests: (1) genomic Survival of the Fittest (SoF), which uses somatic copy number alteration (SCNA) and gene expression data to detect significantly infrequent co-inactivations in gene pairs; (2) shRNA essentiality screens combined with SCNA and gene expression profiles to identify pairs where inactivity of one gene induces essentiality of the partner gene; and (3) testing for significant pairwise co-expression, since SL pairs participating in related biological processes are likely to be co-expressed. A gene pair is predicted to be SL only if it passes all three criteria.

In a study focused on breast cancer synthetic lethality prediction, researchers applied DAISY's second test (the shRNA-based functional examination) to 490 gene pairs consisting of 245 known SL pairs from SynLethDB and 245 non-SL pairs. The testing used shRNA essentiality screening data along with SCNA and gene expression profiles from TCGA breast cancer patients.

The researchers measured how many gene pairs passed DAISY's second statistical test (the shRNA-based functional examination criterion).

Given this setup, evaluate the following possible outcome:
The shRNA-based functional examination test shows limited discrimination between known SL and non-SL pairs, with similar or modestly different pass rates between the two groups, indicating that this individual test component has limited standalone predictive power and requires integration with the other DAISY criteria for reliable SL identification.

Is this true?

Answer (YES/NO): YES